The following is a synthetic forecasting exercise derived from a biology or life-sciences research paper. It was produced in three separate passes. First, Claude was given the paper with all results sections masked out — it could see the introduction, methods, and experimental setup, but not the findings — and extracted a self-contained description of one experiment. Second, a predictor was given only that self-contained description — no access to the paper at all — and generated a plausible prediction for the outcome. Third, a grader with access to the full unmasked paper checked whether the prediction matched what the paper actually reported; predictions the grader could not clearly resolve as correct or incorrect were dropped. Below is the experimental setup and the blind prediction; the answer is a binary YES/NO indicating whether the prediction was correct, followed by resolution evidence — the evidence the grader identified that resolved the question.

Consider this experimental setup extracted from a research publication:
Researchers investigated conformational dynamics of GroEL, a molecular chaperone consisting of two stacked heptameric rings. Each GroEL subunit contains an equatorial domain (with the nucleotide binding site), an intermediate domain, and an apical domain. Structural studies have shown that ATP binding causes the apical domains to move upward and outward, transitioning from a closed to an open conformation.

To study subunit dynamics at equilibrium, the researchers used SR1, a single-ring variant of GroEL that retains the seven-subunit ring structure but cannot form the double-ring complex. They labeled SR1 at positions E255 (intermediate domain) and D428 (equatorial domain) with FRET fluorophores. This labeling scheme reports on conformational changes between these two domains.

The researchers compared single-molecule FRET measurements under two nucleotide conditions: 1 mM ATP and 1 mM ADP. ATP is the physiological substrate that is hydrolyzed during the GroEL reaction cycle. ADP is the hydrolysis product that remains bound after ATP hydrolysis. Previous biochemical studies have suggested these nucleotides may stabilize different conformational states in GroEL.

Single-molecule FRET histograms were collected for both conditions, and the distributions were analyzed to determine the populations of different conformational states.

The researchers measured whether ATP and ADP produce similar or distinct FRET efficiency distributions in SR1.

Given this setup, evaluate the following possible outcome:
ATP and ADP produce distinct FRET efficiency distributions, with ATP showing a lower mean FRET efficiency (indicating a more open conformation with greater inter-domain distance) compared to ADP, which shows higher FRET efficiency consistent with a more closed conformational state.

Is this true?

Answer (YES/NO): YES